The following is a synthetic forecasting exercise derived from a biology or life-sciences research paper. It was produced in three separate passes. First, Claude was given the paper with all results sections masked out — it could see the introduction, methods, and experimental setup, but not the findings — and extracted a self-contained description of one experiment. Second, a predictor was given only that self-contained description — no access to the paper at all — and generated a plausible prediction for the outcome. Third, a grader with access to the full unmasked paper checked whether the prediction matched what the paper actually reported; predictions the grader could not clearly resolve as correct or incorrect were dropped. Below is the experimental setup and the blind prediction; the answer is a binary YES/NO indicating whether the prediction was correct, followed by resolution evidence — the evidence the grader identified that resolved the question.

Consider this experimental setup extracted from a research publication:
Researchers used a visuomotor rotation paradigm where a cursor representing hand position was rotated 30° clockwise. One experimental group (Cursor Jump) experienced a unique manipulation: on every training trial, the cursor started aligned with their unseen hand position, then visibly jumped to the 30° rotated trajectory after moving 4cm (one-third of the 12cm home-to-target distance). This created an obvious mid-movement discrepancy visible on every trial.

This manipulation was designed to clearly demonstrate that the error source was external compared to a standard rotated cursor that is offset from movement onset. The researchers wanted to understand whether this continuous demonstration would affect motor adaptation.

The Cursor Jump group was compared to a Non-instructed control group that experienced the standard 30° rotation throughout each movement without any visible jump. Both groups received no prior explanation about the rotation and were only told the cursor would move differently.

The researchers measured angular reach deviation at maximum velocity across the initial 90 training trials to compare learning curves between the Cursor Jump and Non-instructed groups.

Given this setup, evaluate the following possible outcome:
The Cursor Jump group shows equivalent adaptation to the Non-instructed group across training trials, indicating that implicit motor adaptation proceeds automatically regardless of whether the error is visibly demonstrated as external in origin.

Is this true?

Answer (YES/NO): NO